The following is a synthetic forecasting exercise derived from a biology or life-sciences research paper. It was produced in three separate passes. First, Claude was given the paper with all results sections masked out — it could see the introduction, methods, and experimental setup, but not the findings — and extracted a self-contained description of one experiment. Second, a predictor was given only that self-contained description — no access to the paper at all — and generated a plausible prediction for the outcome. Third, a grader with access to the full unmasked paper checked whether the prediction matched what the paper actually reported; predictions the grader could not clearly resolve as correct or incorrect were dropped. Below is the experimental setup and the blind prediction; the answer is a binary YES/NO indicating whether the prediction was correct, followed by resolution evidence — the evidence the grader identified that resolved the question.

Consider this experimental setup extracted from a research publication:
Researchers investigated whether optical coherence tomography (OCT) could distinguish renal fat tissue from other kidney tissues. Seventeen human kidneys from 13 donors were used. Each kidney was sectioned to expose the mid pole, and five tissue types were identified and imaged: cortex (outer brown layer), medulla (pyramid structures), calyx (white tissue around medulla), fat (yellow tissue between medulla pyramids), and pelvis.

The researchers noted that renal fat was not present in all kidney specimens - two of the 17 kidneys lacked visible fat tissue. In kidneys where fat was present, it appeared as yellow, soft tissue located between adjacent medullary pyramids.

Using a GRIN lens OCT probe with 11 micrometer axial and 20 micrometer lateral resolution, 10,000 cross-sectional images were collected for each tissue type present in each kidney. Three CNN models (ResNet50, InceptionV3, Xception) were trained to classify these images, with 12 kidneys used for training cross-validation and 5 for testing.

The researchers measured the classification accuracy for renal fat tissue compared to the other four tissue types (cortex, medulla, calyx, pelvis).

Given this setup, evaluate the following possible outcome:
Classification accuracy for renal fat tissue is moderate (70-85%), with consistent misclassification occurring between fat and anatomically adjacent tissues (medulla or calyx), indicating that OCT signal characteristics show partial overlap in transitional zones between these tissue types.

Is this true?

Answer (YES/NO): NO